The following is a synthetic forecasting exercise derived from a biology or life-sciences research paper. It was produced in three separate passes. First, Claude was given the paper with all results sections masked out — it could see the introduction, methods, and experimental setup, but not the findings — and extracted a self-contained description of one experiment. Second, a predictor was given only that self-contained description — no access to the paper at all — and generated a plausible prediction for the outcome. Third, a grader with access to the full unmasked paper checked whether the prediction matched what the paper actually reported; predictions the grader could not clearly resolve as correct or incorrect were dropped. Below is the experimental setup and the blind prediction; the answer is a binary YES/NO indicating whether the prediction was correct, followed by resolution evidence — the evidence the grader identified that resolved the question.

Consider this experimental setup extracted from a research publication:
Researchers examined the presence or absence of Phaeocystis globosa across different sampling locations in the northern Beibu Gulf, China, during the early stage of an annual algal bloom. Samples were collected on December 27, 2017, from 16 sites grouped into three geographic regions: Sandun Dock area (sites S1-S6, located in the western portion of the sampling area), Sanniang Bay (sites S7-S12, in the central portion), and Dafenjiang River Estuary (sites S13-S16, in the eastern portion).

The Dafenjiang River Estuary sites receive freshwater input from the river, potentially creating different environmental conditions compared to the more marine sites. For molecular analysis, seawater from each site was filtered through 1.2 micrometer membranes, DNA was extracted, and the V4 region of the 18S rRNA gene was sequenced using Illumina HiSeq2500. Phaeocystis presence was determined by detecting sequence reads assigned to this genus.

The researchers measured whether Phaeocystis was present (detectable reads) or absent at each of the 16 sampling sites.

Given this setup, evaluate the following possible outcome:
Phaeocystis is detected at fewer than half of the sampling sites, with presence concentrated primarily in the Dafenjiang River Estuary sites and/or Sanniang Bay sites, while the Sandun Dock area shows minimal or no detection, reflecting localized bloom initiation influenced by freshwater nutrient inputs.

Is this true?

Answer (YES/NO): NO